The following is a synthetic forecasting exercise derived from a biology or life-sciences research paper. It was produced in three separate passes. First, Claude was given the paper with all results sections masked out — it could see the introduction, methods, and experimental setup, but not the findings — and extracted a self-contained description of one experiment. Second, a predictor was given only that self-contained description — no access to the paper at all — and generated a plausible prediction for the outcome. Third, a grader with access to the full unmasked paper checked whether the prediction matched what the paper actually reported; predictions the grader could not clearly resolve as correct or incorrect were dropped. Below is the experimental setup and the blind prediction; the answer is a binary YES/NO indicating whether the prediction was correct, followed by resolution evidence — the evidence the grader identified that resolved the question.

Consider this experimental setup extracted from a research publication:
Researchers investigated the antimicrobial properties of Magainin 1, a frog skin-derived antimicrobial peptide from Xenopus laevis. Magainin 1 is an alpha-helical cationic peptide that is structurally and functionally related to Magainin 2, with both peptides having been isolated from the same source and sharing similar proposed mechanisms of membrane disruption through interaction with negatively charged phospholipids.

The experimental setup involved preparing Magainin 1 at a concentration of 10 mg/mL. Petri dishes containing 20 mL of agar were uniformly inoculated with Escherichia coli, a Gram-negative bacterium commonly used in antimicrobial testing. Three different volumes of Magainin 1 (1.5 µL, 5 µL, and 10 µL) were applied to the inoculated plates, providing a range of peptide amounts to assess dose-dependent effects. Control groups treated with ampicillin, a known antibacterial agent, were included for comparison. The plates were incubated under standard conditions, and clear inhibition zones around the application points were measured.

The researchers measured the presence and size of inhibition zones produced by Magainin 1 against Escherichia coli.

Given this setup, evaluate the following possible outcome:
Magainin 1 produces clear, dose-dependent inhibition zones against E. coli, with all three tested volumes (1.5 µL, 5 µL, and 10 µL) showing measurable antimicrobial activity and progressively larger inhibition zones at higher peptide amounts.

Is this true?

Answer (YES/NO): NO